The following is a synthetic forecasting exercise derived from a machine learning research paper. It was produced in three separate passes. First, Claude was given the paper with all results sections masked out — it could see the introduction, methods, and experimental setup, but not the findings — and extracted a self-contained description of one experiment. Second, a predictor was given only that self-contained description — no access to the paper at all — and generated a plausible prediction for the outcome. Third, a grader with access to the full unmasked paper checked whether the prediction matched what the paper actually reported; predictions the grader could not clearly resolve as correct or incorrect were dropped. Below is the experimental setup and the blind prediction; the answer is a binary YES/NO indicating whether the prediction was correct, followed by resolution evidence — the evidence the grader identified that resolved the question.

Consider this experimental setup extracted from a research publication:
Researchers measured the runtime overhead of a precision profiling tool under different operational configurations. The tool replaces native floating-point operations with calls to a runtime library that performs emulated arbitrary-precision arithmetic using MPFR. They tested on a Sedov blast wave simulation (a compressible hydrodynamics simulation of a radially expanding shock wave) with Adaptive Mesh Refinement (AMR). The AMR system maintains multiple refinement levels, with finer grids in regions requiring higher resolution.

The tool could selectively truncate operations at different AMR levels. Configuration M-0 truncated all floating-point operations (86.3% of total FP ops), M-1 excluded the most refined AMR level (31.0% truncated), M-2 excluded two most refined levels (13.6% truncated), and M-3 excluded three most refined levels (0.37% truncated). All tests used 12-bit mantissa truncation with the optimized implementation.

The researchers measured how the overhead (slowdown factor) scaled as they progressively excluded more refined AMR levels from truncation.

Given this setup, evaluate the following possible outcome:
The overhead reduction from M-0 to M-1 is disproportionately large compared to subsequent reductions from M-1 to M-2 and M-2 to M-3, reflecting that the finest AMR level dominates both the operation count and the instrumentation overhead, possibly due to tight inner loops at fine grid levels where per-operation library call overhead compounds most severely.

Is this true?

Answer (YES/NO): NO